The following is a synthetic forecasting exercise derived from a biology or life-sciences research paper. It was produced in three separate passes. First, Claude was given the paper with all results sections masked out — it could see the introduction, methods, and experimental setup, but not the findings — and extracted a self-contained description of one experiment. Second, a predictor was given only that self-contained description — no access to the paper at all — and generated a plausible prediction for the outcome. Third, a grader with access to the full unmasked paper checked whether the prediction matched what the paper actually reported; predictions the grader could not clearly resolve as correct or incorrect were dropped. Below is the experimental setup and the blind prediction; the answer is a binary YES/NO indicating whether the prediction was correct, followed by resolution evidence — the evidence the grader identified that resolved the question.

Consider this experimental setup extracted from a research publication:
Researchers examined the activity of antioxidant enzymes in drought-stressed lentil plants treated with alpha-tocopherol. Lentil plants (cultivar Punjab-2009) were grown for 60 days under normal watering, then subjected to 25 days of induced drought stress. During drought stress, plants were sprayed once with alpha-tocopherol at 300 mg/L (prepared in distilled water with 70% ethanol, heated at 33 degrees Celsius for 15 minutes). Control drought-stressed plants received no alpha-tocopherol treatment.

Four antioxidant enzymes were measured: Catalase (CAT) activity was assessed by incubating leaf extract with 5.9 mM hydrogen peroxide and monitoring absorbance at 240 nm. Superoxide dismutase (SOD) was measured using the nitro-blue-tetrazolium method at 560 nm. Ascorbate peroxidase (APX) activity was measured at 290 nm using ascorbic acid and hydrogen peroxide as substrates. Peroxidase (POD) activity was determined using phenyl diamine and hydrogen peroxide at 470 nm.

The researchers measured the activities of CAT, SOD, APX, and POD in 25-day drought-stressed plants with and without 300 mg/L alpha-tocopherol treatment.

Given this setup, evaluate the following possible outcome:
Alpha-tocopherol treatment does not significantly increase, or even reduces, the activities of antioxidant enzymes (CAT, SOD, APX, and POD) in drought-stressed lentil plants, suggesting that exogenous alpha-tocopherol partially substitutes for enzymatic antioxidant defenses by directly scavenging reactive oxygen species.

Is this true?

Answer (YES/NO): NO